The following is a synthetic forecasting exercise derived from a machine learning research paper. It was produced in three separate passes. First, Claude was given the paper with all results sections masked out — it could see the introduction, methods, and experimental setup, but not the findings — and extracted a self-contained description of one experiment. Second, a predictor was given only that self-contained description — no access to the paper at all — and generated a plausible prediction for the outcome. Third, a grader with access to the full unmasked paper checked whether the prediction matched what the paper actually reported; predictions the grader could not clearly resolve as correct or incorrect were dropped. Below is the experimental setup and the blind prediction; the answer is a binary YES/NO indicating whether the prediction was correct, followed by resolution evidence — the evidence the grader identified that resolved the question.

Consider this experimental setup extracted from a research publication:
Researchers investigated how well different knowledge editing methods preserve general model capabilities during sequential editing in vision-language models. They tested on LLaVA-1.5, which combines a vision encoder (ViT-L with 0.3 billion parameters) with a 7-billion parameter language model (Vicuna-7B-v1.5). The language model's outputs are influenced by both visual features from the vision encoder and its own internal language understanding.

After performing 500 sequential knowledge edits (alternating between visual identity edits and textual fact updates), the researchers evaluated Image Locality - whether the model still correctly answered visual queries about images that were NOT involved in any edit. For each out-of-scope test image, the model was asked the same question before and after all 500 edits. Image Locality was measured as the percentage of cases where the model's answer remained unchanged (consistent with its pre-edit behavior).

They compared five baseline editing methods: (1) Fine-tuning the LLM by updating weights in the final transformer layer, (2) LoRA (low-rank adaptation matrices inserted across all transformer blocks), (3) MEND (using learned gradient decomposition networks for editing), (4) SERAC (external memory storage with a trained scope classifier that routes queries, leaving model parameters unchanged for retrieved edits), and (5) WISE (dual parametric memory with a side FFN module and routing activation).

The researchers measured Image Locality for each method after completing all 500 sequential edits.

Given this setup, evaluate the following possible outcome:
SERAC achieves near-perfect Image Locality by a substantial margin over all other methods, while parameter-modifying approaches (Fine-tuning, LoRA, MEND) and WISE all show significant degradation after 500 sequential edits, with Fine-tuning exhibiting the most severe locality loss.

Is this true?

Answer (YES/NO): NO